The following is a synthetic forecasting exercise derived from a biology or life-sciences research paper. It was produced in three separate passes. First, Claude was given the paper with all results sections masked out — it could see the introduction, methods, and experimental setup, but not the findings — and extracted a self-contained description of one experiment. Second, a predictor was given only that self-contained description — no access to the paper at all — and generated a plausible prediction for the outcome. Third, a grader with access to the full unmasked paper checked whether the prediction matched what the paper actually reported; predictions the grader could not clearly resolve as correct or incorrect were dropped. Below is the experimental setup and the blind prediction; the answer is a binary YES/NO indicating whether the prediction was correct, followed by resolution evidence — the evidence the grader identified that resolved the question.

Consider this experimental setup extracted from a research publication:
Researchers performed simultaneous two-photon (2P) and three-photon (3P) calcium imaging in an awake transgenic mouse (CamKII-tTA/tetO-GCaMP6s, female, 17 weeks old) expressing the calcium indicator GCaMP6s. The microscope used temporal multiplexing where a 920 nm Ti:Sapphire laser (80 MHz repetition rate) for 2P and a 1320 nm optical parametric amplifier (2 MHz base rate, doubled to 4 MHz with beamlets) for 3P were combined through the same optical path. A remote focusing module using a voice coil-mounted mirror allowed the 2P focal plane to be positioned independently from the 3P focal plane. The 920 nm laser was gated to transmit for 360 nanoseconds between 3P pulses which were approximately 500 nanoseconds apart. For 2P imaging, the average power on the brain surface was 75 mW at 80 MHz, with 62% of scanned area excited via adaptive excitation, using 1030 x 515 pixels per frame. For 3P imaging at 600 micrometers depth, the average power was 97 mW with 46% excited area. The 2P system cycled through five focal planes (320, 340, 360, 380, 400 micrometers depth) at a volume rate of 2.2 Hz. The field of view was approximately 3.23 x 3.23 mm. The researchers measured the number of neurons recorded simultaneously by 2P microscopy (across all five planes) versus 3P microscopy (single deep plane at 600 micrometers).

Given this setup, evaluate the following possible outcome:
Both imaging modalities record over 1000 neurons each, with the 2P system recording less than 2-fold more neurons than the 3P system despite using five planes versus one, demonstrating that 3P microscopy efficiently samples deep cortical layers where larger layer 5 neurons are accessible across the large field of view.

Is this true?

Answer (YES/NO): NO